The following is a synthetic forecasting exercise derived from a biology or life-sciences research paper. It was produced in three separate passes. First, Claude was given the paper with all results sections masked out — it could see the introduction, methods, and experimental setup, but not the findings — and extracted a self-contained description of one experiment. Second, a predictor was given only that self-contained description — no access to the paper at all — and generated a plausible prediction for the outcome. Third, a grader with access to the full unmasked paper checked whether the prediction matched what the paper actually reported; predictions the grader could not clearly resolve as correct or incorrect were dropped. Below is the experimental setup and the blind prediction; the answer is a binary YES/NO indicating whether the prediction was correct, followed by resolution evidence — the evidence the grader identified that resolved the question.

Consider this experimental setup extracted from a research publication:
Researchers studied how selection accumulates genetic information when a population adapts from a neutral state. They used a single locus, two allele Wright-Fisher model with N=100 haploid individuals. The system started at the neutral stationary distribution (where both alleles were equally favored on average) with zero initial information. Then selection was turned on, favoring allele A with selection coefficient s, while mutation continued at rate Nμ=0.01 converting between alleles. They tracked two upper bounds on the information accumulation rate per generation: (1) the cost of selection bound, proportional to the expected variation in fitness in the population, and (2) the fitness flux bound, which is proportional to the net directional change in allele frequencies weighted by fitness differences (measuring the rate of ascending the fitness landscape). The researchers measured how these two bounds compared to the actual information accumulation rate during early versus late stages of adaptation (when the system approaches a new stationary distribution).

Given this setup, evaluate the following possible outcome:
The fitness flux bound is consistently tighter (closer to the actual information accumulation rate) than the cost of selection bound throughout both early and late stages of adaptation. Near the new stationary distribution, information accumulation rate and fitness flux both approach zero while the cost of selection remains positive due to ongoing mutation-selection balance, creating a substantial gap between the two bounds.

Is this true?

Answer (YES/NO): NO